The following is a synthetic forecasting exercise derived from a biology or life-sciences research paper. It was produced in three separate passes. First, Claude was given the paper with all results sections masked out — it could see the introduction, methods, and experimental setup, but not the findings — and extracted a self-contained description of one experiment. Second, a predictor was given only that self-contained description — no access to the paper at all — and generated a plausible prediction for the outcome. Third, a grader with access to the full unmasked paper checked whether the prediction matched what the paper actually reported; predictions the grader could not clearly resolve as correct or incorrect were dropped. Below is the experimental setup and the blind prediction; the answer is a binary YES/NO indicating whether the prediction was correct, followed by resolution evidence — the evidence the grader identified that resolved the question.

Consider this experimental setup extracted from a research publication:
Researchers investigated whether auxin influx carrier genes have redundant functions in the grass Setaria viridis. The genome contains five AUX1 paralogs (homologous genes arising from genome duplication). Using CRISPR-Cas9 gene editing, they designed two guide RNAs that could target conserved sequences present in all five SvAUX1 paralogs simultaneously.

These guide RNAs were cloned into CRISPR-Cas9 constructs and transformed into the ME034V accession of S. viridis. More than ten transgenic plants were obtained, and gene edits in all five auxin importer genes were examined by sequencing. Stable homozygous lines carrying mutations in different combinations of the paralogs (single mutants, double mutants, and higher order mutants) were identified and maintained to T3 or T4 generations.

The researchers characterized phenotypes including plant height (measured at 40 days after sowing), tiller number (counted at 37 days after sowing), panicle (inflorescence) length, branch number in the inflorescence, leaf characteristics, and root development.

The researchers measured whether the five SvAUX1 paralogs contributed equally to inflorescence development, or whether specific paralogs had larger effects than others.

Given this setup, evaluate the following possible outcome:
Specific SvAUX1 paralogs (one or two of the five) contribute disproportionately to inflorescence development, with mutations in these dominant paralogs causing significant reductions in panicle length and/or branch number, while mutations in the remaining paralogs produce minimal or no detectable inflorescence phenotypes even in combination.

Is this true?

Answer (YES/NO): YES